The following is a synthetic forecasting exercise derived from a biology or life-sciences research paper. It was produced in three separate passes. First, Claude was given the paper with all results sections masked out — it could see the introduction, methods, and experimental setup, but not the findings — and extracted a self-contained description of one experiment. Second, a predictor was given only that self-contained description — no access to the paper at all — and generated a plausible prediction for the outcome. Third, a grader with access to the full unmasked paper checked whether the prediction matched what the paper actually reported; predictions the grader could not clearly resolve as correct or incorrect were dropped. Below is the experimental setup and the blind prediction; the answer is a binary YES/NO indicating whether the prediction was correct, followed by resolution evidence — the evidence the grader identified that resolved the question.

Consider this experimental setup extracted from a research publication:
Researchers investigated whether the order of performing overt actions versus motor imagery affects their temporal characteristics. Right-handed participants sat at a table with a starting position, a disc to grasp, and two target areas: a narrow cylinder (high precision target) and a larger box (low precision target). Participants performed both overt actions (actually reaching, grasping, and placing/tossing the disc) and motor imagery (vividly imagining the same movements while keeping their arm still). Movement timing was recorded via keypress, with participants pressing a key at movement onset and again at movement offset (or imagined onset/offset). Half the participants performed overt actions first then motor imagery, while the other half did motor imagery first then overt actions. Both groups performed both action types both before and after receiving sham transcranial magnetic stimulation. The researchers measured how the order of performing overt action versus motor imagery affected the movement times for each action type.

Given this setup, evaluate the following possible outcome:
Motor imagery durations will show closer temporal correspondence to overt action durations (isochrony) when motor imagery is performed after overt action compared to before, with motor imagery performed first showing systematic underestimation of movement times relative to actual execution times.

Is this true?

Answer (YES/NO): NO